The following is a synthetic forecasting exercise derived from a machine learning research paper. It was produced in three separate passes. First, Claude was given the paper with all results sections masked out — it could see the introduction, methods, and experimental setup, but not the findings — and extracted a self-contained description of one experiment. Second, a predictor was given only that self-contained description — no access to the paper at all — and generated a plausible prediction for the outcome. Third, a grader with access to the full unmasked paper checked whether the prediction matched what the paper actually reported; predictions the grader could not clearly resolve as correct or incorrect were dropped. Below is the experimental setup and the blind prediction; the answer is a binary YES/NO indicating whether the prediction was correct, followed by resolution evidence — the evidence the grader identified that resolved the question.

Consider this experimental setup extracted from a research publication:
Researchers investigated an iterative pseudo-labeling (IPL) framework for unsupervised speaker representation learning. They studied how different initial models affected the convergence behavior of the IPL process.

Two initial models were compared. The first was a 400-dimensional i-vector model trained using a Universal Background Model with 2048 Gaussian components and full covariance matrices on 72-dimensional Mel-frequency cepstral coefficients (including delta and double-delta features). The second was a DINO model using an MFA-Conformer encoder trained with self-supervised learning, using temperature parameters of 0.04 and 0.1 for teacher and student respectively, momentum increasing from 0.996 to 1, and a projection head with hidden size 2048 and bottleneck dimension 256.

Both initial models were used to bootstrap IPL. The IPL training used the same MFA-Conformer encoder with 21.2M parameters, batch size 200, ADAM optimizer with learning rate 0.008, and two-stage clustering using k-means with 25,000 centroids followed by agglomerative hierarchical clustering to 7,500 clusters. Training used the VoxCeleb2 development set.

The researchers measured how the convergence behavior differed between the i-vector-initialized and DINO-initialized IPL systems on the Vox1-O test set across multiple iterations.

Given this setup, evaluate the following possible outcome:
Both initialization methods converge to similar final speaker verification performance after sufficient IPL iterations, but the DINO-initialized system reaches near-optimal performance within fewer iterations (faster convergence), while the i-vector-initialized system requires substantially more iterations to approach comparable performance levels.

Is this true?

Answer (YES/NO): NO